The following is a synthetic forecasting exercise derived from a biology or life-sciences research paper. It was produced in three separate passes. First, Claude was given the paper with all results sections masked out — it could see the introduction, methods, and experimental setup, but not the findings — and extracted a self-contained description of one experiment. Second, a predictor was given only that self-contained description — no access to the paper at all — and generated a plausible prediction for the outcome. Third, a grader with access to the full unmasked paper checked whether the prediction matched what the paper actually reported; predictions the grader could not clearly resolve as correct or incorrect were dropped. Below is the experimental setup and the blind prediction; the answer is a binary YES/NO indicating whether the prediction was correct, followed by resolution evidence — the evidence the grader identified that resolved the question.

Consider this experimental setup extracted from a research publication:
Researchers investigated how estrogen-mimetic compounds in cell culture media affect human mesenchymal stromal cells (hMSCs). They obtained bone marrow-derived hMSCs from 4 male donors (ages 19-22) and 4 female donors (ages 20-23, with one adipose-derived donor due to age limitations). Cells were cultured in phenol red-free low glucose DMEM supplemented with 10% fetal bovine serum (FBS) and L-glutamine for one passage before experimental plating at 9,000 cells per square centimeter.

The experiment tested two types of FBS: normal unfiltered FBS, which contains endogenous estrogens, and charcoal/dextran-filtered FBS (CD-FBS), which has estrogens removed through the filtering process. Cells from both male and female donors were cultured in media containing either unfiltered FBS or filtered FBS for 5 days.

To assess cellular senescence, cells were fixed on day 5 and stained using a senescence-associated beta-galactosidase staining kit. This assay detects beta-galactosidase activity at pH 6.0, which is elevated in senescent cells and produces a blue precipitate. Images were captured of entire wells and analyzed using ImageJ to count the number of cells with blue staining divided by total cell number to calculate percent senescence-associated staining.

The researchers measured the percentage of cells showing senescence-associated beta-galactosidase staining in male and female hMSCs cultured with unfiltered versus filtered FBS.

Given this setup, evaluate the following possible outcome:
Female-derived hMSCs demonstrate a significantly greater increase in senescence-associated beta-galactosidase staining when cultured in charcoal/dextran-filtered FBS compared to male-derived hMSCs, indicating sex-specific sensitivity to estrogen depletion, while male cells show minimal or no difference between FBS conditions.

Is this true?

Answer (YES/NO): NO